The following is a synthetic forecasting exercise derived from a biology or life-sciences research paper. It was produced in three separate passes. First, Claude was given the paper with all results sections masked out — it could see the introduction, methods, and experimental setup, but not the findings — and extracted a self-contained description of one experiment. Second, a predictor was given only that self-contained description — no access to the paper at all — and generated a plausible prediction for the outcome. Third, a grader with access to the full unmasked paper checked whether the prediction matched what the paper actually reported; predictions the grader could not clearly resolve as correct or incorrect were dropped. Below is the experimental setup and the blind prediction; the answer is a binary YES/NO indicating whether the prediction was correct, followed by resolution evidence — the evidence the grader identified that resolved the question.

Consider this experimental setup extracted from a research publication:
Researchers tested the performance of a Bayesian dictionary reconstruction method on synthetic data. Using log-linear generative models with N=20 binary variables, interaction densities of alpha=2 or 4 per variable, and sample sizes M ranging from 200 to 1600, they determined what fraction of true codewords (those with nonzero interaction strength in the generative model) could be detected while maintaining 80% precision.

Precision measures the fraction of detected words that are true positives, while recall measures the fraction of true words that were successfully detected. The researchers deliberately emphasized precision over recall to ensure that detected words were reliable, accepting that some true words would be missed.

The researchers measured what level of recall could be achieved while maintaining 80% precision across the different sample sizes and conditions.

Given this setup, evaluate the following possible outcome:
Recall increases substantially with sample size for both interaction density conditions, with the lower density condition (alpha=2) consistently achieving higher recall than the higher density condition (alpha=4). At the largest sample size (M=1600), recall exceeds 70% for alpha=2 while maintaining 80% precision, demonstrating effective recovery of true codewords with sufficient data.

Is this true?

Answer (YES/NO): NO